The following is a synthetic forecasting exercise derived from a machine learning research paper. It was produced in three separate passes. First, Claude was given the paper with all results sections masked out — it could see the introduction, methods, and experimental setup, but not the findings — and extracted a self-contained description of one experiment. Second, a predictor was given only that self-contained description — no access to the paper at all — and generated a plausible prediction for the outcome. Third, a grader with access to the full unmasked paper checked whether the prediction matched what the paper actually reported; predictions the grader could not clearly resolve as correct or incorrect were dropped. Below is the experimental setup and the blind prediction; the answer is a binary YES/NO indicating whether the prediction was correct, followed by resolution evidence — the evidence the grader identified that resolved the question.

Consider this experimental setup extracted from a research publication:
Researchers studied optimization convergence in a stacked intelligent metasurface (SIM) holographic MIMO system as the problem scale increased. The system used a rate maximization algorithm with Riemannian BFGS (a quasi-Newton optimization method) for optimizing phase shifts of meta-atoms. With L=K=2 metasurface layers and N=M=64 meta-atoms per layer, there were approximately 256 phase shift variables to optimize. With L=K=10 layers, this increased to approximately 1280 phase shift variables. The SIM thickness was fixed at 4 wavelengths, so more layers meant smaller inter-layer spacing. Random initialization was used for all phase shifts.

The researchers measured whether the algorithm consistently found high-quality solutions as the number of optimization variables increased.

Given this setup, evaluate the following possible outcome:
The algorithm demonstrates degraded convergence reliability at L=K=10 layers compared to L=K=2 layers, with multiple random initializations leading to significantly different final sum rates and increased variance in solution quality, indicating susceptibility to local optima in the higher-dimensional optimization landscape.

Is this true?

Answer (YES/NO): YES